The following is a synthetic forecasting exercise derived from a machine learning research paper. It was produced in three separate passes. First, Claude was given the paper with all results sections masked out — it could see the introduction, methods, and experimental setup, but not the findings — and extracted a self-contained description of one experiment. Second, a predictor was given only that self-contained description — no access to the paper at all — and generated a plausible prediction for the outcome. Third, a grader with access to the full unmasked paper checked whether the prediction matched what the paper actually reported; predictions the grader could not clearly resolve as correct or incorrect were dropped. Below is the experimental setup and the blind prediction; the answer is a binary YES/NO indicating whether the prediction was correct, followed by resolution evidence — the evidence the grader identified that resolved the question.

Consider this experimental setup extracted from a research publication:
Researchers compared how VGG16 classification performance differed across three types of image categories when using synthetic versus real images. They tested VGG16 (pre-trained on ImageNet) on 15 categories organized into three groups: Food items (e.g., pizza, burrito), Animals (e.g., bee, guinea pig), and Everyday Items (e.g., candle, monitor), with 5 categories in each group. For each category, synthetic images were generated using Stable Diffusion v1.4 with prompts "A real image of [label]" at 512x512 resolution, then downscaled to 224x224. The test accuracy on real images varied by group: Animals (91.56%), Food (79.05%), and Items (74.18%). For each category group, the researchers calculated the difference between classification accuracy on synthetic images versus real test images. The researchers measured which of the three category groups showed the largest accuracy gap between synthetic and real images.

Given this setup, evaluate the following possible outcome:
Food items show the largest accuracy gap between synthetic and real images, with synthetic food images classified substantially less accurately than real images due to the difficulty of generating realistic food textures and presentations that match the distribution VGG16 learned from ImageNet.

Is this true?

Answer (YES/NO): NO